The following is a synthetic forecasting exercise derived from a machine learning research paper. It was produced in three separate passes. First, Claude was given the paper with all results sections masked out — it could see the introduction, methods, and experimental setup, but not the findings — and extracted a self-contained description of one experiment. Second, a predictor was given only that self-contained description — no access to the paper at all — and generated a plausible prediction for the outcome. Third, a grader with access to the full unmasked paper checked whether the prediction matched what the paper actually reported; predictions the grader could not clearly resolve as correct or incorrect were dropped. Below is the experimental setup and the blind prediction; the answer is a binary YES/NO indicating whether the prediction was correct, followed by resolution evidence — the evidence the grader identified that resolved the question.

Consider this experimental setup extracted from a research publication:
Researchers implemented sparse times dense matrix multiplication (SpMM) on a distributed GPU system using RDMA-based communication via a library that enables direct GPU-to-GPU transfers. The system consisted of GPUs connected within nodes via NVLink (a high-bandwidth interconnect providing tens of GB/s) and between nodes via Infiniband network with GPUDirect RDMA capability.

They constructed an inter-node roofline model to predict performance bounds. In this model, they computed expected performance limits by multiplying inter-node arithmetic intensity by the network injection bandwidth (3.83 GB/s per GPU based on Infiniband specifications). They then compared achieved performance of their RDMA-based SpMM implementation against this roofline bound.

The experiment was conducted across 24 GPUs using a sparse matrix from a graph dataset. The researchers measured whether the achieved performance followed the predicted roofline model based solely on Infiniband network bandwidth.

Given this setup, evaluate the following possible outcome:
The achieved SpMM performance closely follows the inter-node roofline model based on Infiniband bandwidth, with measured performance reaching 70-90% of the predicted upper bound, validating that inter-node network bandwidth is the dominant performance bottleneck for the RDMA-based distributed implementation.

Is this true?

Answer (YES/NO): NO